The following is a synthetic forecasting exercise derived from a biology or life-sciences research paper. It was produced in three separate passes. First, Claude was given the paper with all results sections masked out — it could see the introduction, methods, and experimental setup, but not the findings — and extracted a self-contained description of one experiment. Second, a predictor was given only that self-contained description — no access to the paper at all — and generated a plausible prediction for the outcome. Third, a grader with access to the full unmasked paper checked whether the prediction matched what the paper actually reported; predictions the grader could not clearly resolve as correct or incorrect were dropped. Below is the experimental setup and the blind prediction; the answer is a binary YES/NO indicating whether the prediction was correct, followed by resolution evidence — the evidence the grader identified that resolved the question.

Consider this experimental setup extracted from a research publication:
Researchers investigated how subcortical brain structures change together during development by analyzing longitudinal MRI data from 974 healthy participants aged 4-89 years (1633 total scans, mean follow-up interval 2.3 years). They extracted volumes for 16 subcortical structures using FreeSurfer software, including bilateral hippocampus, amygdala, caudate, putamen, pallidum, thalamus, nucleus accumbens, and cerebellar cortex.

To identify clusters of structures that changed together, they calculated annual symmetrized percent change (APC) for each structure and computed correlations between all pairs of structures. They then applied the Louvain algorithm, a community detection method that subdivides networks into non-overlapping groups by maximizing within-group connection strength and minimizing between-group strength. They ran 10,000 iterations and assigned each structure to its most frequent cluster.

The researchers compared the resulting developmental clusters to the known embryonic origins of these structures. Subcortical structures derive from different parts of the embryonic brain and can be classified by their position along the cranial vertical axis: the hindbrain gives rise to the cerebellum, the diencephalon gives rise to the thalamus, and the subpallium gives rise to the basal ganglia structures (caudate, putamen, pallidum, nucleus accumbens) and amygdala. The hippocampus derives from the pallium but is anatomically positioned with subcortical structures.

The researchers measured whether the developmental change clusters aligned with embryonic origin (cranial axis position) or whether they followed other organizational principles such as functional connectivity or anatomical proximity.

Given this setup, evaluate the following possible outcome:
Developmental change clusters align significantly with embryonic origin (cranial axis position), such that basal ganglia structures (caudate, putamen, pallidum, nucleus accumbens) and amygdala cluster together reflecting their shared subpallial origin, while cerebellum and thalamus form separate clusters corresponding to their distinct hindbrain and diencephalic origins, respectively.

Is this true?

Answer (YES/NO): NO